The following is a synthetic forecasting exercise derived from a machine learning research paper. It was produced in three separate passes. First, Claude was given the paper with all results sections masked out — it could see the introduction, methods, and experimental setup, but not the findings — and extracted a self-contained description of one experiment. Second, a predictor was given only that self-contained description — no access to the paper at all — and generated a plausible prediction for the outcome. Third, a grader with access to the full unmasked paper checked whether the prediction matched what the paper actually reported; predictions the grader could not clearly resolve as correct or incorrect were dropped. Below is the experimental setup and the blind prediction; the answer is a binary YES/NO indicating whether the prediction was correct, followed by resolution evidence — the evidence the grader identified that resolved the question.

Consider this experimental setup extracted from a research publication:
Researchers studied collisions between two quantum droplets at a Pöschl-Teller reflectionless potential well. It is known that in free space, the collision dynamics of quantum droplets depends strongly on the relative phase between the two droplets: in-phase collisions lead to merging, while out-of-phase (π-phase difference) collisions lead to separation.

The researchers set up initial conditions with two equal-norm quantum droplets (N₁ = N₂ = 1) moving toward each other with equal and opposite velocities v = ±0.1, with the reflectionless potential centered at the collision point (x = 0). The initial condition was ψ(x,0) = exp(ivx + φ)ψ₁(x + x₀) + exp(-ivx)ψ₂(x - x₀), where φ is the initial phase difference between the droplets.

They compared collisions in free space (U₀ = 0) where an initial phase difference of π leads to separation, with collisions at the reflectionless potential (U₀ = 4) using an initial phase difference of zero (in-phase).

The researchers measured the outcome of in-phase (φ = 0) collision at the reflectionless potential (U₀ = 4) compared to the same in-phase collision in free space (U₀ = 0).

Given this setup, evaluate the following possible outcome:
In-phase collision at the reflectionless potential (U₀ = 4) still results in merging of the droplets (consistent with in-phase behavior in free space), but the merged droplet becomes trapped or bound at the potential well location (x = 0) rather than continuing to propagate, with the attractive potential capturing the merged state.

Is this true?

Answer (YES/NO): NO